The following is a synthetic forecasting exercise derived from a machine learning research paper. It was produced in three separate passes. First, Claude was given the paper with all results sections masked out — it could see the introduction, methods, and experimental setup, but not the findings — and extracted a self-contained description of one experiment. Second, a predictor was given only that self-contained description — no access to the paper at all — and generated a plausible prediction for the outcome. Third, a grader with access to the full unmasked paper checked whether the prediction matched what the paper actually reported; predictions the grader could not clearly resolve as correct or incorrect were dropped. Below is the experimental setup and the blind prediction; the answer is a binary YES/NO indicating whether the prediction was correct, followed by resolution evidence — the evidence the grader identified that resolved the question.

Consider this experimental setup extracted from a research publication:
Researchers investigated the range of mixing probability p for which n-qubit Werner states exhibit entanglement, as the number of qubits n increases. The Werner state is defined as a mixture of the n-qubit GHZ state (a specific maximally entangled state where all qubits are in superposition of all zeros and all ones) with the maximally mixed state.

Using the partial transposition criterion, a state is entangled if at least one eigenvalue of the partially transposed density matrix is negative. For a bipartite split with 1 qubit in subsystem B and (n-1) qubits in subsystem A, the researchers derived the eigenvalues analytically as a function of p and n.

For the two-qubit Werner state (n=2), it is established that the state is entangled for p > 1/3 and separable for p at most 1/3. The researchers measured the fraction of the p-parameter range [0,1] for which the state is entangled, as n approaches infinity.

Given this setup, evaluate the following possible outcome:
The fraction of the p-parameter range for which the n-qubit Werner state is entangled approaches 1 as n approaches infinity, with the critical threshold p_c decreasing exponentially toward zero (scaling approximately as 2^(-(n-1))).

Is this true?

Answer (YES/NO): YES